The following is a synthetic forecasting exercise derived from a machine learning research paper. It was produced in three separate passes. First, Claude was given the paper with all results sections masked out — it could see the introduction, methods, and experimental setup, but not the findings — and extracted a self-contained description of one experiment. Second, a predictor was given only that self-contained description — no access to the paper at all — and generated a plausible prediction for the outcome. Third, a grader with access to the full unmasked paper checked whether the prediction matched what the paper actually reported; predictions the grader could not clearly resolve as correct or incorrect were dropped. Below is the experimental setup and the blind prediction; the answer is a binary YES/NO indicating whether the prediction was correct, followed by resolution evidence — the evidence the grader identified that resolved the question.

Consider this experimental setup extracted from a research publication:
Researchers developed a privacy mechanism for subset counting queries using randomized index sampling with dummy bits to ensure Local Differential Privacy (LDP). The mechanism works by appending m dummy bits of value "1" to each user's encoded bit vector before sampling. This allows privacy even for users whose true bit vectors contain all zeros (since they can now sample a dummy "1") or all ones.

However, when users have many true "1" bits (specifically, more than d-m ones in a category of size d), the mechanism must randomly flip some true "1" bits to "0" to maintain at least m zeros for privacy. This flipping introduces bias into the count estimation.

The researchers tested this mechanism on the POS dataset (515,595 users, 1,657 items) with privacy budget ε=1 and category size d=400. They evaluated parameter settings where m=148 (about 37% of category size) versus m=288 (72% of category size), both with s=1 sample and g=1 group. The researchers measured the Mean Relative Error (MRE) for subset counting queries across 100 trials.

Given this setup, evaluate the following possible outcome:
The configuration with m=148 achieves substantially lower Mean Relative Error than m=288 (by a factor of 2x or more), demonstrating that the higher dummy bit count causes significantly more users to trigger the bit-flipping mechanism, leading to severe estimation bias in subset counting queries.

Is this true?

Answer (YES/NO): NO